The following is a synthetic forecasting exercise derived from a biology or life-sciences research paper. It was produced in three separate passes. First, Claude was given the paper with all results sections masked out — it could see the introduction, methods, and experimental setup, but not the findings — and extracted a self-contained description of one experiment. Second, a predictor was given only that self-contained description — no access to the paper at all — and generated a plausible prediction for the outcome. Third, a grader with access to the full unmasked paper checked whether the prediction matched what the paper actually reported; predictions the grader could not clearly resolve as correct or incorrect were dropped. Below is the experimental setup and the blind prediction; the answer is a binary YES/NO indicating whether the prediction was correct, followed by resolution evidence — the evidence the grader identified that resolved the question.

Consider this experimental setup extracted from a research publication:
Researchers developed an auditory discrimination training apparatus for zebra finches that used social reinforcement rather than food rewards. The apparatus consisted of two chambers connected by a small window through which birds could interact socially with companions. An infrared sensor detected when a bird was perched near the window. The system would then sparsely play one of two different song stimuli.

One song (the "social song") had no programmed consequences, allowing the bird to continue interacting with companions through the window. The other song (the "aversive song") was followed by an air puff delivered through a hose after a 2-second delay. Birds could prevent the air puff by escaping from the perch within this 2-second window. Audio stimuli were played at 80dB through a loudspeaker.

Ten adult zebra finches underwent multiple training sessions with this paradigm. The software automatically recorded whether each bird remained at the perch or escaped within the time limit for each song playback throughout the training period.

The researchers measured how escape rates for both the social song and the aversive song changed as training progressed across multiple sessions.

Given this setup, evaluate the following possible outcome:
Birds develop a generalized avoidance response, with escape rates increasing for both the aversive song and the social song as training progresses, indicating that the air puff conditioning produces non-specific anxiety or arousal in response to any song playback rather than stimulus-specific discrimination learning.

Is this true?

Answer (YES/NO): NO